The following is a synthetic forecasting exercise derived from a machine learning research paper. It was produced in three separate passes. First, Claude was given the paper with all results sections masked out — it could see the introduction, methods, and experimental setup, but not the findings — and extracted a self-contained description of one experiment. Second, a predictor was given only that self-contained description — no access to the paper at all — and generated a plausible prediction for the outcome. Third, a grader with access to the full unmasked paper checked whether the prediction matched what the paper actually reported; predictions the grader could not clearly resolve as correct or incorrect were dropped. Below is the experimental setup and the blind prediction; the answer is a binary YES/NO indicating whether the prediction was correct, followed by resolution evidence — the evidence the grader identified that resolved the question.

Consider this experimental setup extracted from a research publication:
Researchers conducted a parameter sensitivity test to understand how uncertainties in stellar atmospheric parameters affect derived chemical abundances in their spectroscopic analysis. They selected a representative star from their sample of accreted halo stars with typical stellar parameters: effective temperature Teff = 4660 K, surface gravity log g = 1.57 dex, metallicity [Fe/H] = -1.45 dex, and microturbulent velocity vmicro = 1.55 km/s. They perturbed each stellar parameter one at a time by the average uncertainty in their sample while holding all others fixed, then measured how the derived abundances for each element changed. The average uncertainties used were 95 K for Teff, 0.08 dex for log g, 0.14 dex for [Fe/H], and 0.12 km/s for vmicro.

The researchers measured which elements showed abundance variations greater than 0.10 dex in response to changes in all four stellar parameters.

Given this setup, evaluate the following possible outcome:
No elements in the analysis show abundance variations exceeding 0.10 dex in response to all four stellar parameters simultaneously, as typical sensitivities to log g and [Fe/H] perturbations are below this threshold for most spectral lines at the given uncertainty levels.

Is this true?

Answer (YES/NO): NO